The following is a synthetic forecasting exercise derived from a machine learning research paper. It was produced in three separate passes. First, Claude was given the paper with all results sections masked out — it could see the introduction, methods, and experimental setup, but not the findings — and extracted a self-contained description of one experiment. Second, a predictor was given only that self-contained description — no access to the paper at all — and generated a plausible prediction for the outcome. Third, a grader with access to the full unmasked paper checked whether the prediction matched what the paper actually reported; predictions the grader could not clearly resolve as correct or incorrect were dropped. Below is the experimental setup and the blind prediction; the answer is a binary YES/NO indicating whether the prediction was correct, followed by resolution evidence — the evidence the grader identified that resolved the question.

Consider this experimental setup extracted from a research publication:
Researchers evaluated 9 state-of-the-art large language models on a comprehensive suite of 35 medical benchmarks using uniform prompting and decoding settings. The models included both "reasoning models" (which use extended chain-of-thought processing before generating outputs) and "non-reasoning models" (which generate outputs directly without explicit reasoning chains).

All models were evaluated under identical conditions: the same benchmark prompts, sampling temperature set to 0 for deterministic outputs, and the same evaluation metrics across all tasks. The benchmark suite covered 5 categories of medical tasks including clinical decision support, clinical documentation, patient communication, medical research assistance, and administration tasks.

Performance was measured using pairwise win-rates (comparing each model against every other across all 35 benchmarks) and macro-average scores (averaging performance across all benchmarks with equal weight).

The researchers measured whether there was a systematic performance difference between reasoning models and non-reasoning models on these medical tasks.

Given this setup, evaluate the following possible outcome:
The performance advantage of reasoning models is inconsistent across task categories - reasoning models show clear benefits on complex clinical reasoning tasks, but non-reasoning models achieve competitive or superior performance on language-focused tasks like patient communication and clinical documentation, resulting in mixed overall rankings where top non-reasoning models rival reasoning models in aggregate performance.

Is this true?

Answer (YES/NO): NO